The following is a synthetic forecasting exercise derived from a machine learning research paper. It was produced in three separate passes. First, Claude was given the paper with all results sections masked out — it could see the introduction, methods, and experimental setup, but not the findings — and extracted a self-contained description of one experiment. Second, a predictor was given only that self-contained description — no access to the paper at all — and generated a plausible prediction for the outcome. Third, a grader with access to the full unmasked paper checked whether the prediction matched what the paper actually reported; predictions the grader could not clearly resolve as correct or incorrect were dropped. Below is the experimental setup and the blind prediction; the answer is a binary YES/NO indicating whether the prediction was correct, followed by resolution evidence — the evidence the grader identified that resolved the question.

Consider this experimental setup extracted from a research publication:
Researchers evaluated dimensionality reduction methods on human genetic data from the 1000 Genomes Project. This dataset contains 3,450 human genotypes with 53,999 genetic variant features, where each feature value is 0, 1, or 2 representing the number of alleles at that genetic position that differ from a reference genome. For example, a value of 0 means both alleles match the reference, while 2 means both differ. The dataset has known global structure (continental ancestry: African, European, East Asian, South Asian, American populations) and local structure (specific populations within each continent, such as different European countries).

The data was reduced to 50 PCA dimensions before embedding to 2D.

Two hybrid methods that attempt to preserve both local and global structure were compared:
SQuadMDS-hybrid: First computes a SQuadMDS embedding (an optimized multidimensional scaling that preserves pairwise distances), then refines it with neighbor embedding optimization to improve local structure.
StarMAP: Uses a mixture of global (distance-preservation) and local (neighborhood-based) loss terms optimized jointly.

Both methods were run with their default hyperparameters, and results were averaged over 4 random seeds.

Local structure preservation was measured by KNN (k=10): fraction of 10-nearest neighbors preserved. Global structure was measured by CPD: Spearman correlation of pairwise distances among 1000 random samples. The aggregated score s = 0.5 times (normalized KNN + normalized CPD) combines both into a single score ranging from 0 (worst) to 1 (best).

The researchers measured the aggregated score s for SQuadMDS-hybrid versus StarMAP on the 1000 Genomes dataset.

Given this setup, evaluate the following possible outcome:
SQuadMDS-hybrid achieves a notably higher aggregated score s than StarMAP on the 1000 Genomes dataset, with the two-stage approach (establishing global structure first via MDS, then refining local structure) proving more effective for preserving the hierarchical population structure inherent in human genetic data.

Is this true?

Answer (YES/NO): YES